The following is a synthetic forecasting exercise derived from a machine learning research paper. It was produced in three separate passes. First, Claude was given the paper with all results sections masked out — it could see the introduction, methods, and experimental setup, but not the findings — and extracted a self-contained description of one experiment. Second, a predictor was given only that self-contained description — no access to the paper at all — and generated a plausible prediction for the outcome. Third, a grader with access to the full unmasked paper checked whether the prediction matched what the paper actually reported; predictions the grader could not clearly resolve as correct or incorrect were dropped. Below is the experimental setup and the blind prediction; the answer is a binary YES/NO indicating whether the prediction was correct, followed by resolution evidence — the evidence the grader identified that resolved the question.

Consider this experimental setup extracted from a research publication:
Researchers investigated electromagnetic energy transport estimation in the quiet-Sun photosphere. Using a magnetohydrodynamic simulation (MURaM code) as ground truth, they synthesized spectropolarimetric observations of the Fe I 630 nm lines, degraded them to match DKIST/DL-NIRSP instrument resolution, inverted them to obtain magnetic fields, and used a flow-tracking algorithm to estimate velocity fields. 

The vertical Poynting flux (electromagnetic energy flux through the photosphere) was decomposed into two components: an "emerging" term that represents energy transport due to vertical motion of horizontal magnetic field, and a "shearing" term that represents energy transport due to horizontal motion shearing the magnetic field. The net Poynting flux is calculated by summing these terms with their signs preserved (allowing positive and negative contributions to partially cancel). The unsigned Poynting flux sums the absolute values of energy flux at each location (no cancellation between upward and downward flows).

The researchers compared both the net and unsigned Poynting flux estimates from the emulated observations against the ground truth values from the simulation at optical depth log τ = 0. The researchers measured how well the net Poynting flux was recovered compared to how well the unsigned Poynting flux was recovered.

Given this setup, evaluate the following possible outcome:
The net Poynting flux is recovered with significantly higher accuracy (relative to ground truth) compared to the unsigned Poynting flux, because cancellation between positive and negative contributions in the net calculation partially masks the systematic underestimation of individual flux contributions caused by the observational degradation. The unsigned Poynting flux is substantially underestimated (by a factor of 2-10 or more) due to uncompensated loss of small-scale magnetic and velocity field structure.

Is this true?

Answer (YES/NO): NO